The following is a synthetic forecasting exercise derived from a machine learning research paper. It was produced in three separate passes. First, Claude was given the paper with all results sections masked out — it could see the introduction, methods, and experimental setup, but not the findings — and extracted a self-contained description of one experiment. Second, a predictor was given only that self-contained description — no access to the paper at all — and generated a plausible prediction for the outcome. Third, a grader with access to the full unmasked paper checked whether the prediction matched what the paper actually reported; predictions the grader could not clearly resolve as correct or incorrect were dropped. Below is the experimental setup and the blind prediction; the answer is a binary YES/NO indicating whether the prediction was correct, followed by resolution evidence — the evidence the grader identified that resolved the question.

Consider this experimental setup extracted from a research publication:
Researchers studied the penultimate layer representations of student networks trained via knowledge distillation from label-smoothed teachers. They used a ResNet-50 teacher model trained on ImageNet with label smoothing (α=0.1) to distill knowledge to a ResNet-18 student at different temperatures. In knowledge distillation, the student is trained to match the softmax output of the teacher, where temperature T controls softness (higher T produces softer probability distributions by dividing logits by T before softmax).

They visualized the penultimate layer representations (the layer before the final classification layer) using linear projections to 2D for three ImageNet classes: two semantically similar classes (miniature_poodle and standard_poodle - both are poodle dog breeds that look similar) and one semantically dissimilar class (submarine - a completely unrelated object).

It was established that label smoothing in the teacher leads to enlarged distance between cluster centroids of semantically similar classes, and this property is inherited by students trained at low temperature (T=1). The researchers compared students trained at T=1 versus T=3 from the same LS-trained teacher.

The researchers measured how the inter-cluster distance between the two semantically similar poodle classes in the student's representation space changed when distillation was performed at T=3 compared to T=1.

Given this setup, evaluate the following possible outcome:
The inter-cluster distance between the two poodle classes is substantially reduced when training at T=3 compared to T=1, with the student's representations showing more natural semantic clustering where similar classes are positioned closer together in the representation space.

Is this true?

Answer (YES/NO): NO